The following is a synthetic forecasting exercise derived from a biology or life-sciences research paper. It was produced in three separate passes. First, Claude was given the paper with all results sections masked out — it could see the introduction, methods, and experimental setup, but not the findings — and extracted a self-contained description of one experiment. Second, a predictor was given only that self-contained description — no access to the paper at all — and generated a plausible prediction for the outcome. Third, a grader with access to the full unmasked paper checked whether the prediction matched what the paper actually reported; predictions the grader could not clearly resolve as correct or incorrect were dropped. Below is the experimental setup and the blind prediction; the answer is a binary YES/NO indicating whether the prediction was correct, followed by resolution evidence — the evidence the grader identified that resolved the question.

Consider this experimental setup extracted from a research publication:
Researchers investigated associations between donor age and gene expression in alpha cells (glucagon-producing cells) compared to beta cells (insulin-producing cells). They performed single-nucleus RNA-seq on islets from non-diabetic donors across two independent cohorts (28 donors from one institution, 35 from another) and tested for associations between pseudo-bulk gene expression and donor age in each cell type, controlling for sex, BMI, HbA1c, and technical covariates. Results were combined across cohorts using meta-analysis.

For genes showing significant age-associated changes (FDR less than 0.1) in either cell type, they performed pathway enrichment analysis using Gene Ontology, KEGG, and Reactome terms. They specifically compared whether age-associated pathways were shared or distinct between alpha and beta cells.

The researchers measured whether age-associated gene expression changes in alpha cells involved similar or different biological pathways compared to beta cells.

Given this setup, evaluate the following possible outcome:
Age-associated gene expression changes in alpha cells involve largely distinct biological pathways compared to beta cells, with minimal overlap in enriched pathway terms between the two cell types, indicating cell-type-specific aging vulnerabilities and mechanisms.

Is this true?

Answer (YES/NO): YES